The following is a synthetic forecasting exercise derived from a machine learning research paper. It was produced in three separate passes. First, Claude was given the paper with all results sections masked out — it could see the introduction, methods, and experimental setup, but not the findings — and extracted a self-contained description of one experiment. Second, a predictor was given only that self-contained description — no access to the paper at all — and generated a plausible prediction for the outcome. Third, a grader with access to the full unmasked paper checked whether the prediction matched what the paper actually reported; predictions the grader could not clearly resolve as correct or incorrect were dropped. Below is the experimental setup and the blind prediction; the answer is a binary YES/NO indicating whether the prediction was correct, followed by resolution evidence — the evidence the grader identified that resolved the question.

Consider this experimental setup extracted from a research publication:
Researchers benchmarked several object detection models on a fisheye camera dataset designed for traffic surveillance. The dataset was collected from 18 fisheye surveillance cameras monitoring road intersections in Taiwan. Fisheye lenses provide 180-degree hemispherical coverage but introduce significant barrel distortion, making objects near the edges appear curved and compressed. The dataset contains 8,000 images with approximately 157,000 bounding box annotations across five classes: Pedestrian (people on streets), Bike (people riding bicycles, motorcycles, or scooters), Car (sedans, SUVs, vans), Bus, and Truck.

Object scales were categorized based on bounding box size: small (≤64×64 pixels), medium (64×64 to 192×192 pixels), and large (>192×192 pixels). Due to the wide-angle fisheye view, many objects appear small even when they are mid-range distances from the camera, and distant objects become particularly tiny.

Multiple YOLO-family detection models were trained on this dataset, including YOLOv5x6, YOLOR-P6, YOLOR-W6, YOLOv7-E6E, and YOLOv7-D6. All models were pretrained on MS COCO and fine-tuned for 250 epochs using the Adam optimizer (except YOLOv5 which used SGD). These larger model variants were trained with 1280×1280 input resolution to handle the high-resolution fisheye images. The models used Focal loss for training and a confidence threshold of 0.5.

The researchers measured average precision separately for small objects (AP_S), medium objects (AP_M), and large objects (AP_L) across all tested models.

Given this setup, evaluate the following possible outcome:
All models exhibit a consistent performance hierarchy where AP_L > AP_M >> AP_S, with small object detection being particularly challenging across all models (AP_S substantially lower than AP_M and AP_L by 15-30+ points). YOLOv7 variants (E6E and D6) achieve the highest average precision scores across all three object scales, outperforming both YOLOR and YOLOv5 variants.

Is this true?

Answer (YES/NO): NO